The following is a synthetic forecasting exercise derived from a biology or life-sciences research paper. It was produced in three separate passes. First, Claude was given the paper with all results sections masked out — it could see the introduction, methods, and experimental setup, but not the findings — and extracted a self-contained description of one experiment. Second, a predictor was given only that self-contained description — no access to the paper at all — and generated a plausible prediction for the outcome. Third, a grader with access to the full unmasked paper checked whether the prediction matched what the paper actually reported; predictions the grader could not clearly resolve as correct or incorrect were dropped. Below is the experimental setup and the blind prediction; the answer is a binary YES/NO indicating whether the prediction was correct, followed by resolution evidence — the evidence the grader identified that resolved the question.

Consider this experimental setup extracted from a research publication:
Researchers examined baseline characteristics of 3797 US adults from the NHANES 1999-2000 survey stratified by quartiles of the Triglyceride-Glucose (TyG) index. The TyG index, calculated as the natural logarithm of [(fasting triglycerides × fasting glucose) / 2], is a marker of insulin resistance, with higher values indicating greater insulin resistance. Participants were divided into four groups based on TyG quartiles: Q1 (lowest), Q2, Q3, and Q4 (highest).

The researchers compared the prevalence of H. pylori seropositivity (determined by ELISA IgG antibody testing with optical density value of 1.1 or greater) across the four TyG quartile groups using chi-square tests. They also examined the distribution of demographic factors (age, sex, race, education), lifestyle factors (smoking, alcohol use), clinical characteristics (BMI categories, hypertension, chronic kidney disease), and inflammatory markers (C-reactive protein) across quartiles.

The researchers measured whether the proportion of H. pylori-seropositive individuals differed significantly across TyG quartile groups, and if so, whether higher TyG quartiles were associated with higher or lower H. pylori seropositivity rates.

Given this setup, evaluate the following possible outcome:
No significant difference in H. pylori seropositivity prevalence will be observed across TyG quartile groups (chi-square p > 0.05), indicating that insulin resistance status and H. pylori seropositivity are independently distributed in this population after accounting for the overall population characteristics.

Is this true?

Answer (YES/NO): NO